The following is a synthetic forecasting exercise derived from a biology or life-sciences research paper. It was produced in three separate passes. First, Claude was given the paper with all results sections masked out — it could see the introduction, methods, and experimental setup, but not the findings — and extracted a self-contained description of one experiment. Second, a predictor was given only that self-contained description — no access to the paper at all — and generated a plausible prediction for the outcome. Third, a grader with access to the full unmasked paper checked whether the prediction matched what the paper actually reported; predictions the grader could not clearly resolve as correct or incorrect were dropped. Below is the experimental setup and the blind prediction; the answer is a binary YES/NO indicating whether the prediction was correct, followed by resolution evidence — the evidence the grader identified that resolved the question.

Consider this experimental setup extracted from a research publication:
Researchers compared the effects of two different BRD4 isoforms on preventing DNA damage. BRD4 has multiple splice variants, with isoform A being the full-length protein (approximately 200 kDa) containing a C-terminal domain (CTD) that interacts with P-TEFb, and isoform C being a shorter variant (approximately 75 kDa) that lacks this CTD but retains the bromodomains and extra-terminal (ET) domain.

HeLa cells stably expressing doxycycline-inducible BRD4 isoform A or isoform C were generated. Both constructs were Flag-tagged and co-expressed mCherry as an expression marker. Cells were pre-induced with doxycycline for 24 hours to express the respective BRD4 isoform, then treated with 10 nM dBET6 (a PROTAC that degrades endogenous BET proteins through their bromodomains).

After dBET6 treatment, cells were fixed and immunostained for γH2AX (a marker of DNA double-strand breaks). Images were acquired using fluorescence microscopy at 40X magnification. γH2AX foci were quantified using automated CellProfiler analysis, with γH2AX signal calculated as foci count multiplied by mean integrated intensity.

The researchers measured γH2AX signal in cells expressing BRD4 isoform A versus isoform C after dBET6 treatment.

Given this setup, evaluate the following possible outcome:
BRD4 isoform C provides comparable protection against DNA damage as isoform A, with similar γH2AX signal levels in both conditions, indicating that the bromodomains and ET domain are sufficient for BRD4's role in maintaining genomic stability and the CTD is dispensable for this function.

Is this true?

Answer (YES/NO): NO